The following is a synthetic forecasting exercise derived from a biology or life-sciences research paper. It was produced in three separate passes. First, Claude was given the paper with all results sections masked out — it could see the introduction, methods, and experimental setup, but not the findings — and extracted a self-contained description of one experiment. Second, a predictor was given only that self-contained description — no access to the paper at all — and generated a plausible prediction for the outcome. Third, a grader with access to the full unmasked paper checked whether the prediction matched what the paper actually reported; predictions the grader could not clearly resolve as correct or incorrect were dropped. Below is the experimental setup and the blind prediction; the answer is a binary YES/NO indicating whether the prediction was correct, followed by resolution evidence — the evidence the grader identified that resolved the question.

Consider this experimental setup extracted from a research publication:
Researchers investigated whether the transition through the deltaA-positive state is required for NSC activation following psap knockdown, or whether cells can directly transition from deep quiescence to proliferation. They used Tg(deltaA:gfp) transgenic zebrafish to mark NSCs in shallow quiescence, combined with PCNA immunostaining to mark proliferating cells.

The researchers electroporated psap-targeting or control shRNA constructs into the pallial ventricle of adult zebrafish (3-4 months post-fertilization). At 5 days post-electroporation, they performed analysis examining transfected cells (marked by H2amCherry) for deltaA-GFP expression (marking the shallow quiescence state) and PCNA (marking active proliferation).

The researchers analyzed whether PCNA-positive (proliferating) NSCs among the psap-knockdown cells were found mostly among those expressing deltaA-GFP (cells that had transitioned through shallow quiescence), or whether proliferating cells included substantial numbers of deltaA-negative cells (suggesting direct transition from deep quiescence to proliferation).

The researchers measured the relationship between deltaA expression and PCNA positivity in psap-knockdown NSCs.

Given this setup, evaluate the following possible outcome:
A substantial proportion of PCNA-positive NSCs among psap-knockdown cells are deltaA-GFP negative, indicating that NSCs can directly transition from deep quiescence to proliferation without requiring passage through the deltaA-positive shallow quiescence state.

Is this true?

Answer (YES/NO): NO